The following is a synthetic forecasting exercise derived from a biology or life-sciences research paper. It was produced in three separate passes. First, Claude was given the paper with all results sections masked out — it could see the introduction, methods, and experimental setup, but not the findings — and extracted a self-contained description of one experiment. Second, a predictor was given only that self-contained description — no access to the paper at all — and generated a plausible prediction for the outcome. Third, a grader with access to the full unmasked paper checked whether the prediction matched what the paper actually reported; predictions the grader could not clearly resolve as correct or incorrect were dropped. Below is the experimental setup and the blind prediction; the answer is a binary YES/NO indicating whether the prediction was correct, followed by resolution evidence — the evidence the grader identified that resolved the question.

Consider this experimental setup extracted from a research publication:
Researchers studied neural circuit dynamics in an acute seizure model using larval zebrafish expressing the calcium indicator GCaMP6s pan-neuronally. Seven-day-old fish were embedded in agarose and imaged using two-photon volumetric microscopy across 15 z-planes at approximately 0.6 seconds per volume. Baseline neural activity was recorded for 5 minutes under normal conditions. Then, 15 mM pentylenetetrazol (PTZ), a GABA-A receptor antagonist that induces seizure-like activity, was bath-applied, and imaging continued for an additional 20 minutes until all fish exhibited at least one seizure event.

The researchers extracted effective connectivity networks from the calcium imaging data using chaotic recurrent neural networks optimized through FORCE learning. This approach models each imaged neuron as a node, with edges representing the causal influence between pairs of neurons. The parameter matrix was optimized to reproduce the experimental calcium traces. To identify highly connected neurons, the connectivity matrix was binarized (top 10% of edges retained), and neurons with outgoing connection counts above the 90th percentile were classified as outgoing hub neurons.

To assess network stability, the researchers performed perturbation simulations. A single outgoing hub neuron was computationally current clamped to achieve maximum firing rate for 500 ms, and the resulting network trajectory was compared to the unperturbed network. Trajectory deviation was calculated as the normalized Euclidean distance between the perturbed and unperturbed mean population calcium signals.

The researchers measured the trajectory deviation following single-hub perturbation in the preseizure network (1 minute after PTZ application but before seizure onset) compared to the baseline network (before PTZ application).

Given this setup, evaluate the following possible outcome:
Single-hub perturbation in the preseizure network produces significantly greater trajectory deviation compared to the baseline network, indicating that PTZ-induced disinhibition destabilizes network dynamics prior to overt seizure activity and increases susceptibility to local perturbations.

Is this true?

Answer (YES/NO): YES